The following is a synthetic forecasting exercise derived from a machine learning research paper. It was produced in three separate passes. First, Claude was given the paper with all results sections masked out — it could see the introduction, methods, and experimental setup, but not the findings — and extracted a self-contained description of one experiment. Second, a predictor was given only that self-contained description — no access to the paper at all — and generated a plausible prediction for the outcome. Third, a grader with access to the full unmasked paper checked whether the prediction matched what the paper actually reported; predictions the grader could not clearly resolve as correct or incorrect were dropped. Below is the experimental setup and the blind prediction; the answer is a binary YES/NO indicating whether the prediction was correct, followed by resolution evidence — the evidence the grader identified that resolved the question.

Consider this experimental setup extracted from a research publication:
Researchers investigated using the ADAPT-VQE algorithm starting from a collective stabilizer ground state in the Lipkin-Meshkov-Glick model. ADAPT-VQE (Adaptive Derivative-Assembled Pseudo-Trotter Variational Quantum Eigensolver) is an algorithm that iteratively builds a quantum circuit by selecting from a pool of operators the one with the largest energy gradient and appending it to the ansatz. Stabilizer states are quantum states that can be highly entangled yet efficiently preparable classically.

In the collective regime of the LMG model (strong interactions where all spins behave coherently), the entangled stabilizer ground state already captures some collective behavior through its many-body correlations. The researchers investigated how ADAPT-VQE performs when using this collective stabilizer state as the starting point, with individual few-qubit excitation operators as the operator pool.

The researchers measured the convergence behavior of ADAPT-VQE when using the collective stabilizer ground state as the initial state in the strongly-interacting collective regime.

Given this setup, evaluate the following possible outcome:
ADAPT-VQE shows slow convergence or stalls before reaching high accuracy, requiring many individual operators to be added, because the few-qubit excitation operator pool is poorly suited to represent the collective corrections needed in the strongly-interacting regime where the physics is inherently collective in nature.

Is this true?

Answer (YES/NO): YES